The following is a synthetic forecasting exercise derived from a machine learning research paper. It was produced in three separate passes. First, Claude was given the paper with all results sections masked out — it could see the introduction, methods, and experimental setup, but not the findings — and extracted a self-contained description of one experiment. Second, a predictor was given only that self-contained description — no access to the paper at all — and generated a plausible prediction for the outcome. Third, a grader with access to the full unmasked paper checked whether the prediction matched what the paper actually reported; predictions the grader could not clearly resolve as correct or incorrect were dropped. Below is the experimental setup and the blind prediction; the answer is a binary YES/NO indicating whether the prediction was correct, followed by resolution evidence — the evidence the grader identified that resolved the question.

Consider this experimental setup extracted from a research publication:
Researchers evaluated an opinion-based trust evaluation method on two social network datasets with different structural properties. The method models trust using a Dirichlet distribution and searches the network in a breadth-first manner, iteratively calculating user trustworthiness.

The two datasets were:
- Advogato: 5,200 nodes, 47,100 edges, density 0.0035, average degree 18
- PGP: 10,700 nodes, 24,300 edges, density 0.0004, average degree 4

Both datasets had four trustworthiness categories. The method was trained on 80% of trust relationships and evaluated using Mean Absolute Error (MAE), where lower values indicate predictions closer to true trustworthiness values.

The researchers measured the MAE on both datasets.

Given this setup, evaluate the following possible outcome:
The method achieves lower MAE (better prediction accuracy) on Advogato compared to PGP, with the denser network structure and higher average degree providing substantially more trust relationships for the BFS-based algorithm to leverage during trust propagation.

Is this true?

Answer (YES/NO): YES